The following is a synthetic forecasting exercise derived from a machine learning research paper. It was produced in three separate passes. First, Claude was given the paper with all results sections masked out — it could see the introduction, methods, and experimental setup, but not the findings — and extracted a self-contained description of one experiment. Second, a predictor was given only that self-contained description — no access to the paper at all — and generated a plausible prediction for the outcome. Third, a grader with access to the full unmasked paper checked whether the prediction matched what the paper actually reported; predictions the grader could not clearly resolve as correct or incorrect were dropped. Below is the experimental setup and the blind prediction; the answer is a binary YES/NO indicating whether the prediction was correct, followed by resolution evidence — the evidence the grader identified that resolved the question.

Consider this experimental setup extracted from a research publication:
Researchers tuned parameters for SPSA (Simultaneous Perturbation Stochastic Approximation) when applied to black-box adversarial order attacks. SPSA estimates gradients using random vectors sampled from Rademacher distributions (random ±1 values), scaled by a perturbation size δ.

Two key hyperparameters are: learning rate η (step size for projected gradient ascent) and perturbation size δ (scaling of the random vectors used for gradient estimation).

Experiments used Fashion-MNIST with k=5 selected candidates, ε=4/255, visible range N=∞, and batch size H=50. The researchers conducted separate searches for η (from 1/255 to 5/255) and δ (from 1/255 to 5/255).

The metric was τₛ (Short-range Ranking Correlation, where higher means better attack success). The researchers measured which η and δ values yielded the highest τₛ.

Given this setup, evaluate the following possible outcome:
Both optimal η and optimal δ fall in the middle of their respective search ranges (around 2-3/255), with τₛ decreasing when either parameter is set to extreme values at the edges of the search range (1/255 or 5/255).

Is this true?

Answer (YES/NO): NO